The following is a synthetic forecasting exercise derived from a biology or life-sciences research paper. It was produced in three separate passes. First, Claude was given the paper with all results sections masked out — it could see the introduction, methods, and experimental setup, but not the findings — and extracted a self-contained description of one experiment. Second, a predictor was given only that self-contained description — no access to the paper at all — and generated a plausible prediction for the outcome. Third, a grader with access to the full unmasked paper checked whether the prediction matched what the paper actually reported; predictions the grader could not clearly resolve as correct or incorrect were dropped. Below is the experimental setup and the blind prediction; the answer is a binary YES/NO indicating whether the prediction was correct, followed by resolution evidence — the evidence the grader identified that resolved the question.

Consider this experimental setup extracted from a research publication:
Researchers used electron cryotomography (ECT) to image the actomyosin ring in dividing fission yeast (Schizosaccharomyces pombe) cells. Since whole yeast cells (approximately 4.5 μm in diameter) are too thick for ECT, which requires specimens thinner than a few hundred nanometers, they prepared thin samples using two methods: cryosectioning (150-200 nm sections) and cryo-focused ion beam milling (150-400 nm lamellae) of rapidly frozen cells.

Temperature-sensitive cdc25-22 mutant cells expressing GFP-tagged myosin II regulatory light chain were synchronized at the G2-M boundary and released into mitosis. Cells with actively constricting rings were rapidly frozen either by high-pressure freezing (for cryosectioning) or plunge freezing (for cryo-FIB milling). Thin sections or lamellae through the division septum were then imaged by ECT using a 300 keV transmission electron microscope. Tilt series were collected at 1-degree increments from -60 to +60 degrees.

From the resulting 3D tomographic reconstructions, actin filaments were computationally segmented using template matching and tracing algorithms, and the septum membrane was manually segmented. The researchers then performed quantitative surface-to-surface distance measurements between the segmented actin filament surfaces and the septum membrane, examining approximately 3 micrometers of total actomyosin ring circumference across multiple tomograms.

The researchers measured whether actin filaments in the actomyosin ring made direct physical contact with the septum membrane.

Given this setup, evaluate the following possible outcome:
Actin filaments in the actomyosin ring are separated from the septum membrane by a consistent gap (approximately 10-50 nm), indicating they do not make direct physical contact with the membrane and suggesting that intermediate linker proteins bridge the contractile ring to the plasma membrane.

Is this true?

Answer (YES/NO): NO